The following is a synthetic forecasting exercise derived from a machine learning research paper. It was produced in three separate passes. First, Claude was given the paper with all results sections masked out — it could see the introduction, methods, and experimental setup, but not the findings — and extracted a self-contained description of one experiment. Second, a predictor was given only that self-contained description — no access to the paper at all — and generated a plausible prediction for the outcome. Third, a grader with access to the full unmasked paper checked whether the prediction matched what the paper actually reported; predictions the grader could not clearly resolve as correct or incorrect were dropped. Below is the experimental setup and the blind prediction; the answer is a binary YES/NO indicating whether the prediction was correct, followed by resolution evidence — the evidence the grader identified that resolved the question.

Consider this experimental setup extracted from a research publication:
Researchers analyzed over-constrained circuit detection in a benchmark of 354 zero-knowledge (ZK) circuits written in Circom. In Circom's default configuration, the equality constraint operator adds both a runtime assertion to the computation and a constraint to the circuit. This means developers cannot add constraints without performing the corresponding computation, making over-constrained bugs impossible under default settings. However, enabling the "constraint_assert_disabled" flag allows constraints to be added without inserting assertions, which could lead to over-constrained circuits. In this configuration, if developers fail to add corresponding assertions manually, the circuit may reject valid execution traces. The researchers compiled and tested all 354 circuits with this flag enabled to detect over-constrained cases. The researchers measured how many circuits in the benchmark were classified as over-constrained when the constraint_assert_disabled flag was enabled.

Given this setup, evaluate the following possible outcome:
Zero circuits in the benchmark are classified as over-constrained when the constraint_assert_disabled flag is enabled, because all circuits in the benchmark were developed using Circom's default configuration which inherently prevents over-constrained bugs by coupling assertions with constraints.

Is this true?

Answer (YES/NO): NO